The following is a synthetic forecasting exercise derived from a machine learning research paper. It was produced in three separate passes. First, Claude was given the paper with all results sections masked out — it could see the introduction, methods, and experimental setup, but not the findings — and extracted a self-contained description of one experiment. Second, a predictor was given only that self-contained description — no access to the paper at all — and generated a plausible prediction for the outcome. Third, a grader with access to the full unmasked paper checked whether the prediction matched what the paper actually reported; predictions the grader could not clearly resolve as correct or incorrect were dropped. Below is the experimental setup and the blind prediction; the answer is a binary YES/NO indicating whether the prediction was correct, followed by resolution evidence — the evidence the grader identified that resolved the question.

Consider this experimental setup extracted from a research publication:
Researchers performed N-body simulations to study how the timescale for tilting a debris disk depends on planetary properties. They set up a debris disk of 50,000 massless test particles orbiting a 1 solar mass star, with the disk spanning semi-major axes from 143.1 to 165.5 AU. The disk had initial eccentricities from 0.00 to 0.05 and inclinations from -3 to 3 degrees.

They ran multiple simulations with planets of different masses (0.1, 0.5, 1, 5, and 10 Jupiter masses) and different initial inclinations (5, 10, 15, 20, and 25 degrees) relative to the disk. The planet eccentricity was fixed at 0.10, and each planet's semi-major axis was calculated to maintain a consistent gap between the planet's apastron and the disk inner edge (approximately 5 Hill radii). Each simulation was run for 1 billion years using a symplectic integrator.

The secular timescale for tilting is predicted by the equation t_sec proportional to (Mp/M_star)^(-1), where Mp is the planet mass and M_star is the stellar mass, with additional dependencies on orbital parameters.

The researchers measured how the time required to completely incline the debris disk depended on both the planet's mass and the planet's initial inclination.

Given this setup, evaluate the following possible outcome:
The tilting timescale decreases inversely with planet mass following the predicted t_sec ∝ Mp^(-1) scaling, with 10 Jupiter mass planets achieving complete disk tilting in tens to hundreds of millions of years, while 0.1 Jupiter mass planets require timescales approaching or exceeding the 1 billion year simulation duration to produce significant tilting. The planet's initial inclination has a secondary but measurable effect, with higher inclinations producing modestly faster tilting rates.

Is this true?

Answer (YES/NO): NO